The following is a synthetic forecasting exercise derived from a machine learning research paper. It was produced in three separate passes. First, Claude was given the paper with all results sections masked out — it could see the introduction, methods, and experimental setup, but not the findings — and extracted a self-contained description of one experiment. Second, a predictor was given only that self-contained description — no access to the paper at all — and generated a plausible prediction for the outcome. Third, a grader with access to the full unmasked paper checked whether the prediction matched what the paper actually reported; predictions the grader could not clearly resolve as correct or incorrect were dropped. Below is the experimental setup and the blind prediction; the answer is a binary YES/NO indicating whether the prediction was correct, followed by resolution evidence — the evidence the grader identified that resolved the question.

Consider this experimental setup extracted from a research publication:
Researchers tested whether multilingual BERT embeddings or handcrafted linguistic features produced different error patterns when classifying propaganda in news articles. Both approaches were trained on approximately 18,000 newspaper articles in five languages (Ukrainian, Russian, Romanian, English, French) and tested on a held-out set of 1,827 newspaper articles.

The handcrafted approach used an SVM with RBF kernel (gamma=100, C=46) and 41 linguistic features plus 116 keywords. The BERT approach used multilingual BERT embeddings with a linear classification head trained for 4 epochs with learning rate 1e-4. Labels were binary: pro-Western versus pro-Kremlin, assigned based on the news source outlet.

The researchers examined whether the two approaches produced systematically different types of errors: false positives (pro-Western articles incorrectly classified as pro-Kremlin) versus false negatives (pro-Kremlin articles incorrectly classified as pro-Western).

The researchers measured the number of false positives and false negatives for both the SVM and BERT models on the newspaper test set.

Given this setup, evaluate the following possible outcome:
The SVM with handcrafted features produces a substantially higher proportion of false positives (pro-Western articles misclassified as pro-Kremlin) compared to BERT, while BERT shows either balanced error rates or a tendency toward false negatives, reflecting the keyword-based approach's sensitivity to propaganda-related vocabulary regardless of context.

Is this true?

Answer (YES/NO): NO